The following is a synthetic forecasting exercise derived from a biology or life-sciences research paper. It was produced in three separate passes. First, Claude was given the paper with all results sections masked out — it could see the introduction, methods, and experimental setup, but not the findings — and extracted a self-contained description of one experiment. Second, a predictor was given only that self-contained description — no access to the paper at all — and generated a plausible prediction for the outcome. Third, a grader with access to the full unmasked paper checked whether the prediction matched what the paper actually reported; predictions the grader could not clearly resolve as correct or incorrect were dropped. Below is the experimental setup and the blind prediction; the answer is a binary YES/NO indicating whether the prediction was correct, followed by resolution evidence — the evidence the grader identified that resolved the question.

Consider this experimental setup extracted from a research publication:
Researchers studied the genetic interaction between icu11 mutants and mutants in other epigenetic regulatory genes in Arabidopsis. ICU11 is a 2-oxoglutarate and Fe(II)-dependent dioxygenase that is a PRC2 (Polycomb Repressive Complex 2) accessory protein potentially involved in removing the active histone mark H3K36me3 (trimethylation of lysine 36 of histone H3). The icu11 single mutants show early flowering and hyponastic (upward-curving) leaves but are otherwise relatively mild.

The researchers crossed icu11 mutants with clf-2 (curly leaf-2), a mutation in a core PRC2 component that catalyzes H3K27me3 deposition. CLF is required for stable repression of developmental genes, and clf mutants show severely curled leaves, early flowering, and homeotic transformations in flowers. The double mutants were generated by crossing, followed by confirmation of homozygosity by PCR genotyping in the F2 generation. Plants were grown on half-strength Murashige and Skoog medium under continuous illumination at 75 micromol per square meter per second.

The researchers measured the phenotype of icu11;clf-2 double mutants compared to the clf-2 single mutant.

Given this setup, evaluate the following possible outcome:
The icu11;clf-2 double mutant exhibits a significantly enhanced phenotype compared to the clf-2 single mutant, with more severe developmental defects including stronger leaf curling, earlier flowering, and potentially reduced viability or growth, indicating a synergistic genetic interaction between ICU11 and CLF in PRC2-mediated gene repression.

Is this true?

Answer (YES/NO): NO